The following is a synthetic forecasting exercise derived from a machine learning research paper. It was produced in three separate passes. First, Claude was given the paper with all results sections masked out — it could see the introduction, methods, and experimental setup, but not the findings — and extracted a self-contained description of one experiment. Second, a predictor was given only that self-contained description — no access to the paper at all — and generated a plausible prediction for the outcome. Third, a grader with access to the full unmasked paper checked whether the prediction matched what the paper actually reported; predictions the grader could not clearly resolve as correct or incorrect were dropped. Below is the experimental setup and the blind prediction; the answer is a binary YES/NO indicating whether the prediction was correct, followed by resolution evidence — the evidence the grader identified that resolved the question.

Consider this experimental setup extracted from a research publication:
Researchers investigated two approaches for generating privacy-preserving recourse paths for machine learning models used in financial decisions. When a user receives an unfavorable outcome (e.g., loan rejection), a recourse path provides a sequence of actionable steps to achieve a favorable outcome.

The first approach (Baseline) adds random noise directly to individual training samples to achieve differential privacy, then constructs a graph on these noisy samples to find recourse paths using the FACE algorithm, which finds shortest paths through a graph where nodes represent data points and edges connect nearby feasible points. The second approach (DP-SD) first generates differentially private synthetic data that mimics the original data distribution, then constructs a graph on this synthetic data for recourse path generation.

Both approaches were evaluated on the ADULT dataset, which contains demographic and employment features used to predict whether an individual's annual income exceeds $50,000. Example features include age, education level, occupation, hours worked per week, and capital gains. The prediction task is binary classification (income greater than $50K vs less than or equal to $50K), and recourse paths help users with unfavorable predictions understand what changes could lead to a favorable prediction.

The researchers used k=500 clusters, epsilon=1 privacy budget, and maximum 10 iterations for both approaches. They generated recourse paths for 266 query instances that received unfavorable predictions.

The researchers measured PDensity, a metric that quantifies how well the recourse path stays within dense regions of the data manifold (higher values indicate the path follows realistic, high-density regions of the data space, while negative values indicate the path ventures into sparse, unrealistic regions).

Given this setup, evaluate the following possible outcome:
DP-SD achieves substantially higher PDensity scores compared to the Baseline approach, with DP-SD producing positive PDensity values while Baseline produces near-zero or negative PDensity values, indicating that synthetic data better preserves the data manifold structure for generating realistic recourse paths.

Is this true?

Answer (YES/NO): YES